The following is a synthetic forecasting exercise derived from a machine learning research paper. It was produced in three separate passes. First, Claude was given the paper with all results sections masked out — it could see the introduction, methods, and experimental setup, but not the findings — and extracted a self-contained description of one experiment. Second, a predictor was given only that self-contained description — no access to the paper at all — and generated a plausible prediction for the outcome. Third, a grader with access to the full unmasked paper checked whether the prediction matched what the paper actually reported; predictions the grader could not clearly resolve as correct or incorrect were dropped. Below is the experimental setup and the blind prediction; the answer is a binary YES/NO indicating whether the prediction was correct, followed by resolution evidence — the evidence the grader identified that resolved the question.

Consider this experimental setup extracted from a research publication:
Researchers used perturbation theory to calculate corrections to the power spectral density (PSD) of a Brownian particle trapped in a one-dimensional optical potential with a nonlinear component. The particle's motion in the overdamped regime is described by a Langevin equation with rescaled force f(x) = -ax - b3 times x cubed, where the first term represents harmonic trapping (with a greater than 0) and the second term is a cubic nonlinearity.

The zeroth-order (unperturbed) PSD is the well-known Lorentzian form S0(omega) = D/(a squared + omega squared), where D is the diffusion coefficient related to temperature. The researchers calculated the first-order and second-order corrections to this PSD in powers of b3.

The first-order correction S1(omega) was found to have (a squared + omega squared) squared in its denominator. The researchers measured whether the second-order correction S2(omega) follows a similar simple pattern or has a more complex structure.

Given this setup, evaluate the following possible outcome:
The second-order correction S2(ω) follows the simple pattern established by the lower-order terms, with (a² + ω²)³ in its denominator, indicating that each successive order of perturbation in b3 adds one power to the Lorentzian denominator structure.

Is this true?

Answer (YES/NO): NO